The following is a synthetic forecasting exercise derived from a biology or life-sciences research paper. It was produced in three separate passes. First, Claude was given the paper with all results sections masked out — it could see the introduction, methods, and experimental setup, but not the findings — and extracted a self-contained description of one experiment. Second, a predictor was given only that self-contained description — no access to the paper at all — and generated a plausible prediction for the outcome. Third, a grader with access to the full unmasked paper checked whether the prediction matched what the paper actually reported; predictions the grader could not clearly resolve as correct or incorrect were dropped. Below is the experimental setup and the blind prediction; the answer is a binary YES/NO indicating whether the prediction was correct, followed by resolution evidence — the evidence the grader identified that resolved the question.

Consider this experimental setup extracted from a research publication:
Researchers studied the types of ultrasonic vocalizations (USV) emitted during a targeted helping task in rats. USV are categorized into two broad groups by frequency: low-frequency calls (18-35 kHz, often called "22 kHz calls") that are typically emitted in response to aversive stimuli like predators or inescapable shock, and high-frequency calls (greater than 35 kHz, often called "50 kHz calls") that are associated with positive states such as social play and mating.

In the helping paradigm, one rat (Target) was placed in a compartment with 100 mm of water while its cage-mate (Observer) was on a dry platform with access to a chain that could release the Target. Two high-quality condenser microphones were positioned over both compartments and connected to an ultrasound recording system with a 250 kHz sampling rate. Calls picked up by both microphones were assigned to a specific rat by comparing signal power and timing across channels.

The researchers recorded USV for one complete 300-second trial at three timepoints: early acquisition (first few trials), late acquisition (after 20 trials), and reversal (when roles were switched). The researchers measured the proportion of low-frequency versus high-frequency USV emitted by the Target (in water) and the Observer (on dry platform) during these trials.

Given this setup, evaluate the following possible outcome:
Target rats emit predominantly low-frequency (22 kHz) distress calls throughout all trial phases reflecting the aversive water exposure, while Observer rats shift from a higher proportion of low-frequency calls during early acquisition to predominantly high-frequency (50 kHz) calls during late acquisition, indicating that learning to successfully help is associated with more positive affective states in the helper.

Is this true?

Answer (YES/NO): NO